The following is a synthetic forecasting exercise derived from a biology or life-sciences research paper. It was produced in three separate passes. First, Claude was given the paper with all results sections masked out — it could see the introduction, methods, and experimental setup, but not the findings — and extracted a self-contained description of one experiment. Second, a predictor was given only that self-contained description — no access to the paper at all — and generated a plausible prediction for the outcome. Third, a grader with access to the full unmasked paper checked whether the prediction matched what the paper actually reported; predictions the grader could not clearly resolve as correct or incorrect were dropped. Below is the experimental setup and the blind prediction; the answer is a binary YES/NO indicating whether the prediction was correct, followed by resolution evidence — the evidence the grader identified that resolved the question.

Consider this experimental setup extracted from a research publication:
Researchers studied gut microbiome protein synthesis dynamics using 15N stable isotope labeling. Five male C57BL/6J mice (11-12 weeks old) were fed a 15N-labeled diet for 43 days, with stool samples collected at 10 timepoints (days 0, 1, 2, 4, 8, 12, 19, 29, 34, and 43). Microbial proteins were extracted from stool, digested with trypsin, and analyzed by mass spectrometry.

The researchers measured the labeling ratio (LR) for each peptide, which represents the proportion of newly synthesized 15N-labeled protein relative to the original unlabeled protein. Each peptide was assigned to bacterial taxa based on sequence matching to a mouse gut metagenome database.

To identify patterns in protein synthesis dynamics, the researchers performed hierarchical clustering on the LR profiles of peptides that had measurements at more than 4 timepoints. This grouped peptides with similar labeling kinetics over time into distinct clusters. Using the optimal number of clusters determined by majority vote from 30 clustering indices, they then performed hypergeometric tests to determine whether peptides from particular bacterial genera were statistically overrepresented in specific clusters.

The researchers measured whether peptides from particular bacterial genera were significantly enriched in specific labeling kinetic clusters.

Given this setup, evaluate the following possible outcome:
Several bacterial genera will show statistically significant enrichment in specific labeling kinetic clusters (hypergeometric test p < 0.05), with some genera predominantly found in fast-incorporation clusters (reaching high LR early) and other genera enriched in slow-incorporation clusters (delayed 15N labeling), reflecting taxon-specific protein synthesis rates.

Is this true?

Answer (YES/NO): NO